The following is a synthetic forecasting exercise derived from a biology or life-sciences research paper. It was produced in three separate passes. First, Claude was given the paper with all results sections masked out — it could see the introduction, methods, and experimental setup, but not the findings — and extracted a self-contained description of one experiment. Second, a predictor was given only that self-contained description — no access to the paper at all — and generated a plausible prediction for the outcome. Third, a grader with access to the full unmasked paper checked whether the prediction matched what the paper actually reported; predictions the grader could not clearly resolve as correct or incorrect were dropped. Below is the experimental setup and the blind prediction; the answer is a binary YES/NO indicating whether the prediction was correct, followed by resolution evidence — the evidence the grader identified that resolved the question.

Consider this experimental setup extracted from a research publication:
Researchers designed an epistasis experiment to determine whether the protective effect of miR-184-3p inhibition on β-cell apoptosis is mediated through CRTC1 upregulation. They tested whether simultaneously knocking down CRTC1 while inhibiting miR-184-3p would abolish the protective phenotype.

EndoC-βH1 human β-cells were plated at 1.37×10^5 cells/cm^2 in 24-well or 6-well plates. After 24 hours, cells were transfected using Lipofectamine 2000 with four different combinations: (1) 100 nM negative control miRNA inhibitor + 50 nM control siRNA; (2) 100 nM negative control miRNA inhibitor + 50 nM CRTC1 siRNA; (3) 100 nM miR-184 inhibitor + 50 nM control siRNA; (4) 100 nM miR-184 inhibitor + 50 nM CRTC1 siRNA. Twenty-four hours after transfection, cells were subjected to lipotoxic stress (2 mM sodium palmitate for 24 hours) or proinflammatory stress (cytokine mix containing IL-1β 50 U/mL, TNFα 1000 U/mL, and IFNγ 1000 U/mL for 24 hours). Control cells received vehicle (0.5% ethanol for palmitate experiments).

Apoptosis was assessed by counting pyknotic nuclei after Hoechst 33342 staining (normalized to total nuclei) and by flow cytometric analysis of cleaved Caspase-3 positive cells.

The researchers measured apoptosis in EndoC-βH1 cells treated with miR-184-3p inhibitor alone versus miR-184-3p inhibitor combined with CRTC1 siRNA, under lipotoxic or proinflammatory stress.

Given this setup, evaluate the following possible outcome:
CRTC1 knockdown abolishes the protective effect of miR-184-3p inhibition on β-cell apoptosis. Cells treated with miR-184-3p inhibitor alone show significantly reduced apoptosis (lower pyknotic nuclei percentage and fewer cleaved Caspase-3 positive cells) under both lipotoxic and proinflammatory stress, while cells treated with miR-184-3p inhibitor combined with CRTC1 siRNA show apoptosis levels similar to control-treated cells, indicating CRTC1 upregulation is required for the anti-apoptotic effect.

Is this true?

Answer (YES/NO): YES